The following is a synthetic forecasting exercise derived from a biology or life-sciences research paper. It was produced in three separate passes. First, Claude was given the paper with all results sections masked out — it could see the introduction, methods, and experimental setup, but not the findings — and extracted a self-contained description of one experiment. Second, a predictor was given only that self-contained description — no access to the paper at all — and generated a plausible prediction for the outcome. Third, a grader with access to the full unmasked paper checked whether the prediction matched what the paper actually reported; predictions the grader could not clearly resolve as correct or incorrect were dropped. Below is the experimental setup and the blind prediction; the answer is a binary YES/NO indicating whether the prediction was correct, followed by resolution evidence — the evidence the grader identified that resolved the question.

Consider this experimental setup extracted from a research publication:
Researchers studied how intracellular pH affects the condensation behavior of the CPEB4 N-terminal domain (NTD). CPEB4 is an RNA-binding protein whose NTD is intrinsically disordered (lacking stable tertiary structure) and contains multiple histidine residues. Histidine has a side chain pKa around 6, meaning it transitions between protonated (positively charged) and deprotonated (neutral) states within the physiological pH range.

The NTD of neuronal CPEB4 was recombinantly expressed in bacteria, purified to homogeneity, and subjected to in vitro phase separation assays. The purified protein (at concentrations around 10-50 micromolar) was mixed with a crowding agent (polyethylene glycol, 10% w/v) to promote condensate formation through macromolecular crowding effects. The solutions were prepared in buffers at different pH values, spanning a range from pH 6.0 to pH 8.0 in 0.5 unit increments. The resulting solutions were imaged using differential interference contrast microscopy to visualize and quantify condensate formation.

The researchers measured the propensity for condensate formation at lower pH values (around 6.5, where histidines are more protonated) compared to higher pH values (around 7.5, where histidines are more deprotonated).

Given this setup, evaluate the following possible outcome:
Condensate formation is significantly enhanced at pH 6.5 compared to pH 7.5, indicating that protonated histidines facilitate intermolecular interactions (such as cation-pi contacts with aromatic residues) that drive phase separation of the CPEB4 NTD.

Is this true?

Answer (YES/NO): YES